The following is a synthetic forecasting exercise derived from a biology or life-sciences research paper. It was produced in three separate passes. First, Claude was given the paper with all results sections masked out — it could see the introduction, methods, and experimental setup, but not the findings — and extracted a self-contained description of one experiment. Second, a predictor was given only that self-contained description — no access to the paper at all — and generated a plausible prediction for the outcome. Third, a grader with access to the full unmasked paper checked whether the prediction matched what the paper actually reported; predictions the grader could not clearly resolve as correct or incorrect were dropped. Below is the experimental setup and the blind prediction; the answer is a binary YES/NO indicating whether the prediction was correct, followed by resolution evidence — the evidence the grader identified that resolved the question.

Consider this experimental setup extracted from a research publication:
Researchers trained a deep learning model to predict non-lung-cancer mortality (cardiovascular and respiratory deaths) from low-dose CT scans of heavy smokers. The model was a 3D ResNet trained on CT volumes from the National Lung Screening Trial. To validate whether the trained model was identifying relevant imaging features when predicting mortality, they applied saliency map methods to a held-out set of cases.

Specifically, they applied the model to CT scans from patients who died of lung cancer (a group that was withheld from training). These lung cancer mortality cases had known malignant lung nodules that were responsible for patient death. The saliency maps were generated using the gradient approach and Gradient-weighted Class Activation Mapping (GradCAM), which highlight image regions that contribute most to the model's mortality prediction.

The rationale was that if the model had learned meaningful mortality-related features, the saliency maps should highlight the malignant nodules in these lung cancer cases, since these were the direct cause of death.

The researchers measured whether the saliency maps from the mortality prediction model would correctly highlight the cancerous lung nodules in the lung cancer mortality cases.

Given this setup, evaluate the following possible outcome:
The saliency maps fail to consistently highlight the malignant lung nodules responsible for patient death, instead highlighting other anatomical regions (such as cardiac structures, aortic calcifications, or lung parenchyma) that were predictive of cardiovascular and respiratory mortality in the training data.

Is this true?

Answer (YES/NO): NO